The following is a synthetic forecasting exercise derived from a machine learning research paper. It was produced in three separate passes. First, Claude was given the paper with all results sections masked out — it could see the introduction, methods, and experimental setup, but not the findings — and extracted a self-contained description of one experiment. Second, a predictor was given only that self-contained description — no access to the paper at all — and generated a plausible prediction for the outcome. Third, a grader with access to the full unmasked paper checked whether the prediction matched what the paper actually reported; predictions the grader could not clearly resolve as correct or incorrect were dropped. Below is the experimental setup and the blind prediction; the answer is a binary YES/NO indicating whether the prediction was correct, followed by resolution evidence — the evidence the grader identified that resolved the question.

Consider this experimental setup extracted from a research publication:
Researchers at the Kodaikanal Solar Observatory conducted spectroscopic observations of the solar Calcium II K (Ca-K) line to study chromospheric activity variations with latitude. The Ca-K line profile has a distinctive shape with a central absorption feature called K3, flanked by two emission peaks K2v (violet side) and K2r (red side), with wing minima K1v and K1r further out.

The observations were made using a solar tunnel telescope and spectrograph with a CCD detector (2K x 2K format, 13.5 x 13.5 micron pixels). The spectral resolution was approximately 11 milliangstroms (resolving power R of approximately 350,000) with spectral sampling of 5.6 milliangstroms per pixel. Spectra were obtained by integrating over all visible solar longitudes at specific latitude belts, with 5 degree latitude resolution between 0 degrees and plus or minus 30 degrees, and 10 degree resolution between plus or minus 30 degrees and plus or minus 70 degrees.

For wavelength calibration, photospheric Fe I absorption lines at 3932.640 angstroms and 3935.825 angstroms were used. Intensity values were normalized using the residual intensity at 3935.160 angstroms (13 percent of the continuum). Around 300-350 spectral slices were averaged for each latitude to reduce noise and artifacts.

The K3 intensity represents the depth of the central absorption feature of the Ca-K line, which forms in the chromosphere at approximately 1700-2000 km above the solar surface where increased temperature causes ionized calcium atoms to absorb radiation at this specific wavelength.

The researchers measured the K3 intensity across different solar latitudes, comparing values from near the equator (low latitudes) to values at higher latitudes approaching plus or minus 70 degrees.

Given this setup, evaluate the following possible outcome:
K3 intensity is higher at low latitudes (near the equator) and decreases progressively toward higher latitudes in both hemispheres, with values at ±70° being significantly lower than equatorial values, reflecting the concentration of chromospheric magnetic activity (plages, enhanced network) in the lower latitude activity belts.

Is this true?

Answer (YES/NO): NO